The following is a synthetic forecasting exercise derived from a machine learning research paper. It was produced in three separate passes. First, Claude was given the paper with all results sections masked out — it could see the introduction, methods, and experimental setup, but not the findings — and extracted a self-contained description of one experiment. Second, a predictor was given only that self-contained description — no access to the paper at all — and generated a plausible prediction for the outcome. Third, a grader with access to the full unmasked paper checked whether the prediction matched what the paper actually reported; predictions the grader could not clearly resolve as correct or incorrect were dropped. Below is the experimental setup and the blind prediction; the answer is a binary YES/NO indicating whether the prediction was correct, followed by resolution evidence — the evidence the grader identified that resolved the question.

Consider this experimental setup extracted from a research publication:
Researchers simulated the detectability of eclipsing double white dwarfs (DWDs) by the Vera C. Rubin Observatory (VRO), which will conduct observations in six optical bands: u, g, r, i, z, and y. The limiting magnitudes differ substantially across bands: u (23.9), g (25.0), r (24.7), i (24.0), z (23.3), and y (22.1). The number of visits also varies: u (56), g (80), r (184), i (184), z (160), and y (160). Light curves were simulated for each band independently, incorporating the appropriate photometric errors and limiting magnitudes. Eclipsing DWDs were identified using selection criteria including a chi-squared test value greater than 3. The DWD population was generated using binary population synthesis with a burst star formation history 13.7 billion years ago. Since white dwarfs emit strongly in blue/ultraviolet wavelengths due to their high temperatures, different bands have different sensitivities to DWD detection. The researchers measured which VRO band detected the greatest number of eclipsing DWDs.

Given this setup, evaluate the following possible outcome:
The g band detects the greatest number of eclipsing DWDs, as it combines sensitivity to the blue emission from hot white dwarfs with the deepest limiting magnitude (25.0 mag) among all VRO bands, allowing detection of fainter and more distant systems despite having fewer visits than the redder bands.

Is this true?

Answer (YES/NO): NO